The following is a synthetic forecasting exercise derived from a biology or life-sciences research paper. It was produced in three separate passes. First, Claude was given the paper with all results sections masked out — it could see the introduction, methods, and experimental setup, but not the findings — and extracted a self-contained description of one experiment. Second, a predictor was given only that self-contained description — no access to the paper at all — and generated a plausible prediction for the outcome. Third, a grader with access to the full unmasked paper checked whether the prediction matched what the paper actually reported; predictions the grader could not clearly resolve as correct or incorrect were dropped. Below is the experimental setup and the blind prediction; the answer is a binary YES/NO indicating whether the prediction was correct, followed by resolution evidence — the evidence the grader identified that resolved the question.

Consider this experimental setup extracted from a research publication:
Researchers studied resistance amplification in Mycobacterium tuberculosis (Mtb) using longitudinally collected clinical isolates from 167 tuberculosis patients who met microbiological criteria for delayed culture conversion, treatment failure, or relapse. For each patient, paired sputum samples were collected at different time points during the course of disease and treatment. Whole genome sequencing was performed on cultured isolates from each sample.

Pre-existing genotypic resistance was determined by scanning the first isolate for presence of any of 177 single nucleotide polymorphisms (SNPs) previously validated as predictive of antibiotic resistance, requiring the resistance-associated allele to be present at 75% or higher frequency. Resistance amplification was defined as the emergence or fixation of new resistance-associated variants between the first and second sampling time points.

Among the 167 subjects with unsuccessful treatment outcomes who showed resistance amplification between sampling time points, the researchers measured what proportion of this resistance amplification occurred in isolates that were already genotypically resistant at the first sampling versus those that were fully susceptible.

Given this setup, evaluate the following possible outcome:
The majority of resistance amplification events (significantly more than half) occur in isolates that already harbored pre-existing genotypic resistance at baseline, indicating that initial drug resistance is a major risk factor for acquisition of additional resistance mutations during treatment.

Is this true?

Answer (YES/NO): YES